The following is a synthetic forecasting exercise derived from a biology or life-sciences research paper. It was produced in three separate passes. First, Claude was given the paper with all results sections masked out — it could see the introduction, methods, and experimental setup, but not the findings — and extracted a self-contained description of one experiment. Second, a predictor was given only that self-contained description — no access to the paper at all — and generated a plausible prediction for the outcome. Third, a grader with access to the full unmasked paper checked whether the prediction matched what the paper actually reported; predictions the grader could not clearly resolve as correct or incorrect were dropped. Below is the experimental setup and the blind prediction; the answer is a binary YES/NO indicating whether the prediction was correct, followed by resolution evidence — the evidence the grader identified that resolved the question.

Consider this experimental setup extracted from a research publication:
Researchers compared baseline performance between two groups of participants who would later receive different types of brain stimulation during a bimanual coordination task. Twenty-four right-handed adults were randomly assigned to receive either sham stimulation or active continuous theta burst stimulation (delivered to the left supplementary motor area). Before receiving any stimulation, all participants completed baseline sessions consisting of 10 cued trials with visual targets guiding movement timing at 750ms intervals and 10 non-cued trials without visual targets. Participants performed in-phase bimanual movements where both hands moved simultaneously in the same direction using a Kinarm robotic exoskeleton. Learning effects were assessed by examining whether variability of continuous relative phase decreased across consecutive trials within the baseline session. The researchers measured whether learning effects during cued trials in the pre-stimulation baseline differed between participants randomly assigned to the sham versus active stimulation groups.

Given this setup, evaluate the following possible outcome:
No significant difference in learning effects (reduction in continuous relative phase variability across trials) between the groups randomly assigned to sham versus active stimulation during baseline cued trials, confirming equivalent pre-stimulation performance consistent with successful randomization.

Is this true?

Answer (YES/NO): NO